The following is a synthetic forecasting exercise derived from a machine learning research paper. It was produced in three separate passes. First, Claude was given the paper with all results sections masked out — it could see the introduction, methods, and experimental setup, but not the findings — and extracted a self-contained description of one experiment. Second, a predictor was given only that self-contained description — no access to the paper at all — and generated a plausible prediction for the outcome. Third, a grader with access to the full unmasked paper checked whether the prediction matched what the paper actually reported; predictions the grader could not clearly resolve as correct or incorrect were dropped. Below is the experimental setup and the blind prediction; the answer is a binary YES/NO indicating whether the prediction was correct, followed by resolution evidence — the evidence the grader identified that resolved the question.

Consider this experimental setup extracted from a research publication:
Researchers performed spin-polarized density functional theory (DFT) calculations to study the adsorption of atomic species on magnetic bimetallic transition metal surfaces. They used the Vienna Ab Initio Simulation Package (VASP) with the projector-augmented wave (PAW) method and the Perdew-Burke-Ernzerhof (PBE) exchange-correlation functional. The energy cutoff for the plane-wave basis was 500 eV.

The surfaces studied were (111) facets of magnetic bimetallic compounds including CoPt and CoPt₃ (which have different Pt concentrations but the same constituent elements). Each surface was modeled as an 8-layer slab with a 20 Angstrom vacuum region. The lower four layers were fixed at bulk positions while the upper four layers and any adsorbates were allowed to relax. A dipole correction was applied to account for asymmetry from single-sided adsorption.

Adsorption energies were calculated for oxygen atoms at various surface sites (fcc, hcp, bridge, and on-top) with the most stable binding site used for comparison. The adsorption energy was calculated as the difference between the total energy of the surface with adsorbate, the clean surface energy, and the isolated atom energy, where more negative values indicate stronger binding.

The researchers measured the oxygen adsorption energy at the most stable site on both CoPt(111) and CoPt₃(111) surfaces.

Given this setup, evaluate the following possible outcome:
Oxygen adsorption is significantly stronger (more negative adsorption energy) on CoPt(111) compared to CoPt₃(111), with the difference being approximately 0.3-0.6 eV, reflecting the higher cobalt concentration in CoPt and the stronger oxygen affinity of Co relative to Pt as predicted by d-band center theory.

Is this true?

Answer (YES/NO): YES